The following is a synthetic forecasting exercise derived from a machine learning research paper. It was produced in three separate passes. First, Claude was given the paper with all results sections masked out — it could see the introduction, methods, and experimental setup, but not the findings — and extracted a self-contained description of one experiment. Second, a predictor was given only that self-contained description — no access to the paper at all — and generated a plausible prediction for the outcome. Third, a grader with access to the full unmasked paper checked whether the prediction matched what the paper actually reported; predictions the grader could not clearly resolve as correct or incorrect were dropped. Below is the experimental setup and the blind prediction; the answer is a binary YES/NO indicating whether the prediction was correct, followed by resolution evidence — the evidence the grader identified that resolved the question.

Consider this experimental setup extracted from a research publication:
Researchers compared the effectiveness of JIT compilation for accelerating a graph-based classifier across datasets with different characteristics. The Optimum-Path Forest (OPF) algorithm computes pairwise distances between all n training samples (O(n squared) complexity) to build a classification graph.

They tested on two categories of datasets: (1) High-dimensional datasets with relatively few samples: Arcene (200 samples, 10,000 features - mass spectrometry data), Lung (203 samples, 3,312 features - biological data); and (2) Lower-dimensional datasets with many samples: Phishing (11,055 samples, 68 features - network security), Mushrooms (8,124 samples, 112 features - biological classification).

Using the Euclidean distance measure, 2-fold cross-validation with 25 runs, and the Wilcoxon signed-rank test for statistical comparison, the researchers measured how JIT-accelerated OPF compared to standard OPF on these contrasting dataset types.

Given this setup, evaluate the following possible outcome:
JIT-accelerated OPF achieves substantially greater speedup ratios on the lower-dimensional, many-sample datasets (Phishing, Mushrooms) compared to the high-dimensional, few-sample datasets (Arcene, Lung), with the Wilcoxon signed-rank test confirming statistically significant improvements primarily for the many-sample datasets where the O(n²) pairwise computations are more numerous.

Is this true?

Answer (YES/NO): YES